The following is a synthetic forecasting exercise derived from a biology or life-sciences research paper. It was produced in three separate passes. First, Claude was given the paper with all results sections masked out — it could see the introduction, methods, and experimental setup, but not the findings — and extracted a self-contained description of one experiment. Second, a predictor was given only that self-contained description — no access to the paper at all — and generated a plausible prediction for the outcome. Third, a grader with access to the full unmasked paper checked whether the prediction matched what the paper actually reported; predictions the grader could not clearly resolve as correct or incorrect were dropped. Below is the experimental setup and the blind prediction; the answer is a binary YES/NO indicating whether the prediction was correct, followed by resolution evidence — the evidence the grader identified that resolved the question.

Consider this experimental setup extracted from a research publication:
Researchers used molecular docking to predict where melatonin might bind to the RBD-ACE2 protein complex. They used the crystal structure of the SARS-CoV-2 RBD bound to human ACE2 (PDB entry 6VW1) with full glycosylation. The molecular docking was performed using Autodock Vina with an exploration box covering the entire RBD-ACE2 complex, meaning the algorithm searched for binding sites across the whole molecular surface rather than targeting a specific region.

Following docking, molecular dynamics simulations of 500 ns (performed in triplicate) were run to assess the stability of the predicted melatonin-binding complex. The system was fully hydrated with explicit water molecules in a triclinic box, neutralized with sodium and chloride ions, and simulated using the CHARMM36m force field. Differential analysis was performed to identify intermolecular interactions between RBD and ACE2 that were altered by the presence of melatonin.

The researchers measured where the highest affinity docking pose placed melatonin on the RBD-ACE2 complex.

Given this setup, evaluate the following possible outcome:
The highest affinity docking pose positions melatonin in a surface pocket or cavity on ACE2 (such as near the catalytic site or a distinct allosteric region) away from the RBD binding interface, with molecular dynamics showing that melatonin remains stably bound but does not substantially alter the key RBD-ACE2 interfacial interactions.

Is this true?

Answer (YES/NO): NO